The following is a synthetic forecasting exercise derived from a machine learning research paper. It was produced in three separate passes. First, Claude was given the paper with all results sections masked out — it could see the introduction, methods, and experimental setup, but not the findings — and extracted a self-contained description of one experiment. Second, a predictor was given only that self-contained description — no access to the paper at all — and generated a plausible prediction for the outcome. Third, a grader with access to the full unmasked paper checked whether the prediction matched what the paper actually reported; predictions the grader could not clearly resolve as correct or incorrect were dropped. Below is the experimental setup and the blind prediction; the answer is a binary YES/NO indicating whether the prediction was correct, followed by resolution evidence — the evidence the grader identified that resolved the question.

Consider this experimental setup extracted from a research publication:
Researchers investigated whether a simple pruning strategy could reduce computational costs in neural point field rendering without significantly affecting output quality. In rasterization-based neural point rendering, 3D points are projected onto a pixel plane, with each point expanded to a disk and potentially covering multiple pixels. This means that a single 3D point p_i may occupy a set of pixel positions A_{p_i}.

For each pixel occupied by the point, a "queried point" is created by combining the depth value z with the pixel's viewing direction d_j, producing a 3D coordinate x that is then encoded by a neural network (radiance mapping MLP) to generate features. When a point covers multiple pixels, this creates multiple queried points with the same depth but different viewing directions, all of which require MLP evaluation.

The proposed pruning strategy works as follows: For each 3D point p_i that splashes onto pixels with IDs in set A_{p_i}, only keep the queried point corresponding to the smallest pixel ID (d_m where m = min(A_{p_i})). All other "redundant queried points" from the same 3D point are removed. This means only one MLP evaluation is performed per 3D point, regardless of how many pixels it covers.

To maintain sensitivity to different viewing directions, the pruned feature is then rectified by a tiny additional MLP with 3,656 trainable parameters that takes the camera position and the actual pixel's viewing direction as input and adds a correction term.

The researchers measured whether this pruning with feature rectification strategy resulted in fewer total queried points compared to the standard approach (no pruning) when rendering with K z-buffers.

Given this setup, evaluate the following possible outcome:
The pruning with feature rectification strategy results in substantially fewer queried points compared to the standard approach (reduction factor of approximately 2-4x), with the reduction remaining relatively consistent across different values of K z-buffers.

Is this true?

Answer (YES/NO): NO